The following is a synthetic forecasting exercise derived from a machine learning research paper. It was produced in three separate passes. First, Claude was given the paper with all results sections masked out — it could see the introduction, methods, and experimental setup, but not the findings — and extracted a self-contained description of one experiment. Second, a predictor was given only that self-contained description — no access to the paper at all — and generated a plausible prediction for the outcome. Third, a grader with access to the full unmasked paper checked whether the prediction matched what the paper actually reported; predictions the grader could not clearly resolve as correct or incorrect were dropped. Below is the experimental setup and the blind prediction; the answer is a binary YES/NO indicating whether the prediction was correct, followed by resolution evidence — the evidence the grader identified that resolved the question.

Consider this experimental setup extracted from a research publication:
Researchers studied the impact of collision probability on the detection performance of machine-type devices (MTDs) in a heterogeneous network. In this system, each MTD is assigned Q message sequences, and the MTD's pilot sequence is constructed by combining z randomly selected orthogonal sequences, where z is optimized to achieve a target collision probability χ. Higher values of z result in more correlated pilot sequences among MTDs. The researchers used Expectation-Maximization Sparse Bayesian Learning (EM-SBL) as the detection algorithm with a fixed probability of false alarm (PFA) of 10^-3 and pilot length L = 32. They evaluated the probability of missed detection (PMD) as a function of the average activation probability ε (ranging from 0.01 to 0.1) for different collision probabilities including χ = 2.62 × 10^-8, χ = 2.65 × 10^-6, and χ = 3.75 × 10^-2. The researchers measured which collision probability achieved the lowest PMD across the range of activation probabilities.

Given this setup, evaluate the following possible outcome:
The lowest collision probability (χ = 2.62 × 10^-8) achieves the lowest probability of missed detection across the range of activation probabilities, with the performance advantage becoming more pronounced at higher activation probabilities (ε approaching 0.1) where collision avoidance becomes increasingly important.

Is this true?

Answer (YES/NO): NO